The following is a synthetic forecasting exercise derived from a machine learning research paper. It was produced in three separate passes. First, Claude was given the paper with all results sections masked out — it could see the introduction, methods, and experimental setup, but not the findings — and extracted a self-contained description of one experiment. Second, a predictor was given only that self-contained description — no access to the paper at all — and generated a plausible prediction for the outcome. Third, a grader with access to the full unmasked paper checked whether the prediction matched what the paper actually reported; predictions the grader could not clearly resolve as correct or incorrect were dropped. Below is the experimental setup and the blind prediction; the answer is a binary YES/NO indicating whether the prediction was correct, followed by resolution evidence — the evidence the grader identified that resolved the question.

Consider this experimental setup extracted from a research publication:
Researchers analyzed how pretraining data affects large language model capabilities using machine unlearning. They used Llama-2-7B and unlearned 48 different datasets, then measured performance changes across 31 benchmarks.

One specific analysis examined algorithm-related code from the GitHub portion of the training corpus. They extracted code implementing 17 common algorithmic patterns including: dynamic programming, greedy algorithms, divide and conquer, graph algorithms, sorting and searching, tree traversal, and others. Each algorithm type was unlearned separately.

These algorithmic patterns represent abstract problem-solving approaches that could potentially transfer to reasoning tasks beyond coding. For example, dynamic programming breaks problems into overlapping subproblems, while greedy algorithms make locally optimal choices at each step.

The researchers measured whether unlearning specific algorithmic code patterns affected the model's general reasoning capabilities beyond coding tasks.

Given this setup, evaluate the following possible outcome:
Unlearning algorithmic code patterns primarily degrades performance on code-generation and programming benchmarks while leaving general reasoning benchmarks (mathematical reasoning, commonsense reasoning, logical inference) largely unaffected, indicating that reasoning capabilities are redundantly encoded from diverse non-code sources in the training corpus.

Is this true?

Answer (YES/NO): NO